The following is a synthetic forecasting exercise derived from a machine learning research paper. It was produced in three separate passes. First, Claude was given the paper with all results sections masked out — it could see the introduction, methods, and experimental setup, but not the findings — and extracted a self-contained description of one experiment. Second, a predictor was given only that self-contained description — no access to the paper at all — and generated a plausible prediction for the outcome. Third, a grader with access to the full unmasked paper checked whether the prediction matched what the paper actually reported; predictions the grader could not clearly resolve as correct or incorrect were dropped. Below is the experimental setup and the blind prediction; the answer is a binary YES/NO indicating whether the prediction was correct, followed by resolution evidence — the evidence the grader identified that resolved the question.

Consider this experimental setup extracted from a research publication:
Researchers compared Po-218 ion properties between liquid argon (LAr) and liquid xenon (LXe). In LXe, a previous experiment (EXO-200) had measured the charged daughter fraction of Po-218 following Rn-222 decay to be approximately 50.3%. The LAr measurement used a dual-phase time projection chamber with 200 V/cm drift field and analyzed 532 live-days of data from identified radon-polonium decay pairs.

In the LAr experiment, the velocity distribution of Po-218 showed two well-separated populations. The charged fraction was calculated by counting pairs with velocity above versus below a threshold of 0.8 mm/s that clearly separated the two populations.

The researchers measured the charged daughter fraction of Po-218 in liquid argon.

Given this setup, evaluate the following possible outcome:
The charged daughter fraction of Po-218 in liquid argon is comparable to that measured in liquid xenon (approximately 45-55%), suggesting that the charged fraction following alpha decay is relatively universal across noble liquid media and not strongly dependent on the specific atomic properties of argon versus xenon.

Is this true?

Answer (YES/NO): NO